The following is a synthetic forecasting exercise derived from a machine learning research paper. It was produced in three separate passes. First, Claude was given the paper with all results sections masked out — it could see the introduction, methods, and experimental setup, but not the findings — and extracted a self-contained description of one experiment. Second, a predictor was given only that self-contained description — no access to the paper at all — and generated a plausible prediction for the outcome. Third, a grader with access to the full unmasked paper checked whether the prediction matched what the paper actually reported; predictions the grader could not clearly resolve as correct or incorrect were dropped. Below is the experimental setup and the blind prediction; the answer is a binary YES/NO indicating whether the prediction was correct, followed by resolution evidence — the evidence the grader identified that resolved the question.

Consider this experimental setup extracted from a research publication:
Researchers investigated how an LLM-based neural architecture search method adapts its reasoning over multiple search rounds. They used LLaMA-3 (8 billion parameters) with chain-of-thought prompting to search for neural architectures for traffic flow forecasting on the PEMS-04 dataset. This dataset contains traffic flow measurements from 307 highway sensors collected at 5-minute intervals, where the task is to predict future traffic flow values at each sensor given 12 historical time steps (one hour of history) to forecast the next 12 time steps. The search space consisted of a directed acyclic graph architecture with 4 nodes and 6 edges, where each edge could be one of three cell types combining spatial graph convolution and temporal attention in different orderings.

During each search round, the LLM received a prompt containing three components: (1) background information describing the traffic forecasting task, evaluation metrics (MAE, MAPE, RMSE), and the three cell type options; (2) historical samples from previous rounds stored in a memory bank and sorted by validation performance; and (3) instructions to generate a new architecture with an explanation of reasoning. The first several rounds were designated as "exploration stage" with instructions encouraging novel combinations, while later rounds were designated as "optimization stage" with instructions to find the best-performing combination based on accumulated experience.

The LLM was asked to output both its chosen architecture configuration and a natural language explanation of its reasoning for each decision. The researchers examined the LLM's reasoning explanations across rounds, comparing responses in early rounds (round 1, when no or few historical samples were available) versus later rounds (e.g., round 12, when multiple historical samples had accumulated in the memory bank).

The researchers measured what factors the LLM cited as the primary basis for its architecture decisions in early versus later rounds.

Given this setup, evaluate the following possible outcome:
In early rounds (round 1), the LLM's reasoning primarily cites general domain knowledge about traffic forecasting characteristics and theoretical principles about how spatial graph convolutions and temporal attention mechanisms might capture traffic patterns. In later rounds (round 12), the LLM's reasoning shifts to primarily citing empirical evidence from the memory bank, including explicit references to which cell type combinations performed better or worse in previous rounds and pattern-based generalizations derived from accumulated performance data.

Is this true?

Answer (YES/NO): YES